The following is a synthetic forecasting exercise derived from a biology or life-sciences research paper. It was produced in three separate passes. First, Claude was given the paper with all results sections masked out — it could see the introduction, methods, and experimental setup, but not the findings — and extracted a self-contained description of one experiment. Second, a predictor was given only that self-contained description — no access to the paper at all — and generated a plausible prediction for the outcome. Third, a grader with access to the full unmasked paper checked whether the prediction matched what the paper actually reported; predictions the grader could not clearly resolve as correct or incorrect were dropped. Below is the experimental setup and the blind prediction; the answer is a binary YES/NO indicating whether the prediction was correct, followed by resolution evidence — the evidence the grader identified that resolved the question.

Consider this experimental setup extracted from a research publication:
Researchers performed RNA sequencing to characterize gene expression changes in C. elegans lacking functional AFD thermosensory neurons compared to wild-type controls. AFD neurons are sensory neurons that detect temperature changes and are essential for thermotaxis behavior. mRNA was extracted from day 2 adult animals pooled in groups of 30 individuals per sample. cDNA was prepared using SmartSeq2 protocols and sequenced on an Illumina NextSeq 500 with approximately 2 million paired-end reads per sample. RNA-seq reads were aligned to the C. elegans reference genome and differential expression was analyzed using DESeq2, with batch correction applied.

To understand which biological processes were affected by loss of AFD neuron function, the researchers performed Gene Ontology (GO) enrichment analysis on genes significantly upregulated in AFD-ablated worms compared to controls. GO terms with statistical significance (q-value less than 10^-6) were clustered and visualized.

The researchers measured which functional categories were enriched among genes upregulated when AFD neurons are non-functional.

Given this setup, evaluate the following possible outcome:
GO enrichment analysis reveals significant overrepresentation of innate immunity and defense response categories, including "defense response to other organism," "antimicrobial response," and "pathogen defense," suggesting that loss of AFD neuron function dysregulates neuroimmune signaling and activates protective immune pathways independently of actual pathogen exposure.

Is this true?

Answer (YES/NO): YES